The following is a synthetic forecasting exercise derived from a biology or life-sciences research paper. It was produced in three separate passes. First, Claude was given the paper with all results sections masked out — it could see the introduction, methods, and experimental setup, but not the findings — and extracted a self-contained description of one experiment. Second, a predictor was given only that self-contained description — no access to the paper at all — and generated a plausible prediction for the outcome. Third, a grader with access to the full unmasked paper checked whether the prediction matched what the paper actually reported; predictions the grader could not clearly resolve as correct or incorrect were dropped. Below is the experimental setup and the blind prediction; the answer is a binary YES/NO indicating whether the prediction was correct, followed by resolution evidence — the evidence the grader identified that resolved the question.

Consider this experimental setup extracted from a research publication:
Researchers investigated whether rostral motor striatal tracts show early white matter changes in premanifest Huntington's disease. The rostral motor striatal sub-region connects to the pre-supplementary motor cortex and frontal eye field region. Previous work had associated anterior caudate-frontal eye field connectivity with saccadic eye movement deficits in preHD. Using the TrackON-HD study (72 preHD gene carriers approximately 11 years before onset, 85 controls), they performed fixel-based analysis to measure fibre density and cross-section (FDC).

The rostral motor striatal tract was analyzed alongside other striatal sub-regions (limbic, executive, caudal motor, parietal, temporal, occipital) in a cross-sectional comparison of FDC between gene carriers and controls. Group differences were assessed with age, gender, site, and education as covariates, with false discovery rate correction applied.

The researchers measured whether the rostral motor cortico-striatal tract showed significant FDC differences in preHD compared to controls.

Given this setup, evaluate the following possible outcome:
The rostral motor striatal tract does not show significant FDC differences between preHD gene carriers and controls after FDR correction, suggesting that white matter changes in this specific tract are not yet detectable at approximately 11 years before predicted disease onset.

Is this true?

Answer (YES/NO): YES